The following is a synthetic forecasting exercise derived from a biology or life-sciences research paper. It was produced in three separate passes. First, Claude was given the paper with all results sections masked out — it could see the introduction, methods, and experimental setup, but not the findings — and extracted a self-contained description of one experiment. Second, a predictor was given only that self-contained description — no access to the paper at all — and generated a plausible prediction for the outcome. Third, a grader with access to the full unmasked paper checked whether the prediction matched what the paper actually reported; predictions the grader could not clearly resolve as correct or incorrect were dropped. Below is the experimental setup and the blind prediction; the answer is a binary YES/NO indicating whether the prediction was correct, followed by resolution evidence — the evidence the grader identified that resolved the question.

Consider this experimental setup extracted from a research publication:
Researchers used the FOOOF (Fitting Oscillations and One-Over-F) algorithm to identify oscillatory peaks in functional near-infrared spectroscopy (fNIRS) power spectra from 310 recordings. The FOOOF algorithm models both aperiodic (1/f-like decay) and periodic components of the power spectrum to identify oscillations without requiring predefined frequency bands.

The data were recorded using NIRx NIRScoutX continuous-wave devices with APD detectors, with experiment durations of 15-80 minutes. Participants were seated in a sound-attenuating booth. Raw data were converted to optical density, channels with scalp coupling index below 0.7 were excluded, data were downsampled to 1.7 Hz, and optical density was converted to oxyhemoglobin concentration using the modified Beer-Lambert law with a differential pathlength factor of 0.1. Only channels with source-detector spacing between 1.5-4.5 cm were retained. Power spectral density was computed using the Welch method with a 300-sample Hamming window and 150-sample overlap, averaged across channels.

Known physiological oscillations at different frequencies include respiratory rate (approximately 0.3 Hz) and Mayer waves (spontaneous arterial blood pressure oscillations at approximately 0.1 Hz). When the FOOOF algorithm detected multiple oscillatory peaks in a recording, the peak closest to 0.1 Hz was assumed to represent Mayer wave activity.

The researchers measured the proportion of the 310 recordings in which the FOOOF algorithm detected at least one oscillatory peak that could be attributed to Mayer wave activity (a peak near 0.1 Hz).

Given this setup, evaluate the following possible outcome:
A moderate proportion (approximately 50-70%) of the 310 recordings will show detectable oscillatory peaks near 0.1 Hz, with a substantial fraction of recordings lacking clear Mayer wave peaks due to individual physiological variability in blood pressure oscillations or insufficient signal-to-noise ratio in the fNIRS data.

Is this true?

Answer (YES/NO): NO